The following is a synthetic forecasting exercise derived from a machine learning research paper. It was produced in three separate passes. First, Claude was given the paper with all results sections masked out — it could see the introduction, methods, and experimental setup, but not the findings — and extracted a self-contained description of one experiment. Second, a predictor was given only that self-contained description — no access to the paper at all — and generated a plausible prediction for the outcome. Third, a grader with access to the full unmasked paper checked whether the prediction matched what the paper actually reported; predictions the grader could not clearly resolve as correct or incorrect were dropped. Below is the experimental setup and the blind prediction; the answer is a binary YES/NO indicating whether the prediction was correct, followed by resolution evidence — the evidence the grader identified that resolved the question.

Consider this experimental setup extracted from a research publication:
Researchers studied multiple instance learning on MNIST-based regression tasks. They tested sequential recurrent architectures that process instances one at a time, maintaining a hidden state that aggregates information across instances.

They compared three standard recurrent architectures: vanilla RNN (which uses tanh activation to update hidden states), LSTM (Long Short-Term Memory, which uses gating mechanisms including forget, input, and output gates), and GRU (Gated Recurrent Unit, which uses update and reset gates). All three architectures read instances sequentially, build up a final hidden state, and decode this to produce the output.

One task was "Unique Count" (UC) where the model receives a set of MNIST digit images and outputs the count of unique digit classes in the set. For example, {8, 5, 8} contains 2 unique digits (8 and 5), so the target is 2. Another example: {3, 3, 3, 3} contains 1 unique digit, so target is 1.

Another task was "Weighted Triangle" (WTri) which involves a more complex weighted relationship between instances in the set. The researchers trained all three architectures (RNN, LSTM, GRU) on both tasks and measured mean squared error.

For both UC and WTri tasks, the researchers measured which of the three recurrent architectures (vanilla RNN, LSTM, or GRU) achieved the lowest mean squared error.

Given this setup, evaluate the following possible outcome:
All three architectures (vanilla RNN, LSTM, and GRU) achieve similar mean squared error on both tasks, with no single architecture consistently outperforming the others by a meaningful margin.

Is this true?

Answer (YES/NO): NO